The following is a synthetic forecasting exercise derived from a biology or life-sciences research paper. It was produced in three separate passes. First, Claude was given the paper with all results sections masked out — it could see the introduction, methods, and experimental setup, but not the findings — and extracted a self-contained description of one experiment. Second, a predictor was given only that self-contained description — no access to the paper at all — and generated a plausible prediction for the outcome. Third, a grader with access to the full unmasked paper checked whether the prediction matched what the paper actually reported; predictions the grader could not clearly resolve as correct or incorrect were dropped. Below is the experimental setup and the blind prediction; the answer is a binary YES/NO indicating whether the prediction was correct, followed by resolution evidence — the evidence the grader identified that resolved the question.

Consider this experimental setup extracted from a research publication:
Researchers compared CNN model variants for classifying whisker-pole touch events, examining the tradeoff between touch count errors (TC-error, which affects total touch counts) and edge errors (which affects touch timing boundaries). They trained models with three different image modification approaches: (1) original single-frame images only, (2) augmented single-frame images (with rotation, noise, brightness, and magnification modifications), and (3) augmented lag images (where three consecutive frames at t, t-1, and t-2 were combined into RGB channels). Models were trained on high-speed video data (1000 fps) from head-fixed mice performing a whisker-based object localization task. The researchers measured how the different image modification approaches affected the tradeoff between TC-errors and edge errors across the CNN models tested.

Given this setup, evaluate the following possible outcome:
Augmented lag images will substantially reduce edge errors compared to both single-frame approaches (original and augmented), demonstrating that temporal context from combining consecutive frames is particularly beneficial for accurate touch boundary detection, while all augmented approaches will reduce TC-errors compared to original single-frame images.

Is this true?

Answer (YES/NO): NO